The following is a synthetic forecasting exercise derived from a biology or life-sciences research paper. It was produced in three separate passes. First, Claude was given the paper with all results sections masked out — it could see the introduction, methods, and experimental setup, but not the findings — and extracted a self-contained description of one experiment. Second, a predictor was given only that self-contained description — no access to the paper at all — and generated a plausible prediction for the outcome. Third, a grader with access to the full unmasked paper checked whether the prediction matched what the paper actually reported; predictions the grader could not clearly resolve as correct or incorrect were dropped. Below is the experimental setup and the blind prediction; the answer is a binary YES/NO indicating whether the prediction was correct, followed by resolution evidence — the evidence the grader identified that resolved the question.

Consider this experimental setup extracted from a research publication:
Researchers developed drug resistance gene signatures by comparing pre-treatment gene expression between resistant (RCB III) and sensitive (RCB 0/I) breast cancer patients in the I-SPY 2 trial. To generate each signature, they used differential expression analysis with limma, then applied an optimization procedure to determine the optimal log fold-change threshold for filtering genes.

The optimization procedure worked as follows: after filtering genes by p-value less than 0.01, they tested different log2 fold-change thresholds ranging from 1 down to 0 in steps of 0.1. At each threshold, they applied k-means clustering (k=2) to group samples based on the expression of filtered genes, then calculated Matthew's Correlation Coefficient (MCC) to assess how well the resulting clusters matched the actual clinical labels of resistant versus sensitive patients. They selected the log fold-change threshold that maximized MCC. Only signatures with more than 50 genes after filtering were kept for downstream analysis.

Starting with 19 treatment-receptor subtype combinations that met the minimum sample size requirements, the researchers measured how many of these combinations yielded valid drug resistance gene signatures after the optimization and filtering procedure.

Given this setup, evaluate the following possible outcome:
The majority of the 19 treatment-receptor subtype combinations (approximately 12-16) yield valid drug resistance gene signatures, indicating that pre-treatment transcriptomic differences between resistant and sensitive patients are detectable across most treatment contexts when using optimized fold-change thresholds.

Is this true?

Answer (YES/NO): NO